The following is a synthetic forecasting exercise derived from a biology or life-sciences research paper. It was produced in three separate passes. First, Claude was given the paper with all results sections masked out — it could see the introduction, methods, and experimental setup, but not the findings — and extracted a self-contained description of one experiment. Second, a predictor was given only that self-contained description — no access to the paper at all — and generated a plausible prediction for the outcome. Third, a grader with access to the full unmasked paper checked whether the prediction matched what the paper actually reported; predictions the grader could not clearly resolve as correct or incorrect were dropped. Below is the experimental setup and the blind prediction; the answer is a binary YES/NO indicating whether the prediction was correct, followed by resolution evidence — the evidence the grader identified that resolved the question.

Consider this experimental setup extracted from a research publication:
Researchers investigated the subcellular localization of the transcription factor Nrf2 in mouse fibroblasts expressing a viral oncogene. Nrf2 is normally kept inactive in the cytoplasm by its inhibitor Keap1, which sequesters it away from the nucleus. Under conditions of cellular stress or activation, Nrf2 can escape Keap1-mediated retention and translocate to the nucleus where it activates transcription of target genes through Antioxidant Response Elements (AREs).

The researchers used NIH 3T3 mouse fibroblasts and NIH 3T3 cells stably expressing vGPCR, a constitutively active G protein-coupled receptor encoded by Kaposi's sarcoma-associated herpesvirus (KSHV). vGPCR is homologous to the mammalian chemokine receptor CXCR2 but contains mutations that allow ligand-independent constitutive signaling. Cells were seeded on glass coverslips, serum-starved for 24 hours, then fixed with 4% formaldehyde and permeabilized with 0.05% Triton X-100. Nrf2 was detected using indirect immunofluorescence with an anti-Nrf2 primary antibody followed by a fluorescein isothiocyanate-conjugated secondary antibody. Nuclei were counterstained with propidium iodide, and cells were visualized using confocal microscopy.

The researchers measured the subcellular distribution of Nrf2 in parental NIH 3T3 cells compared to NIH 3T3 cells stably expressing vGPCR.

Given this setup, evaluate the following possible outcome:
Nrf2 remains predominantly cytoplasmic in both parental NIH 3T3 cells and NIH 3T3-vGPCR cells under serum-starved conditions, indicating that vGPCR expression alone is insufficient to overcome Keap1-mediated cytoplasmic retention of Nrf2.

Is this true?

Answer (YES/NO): NO